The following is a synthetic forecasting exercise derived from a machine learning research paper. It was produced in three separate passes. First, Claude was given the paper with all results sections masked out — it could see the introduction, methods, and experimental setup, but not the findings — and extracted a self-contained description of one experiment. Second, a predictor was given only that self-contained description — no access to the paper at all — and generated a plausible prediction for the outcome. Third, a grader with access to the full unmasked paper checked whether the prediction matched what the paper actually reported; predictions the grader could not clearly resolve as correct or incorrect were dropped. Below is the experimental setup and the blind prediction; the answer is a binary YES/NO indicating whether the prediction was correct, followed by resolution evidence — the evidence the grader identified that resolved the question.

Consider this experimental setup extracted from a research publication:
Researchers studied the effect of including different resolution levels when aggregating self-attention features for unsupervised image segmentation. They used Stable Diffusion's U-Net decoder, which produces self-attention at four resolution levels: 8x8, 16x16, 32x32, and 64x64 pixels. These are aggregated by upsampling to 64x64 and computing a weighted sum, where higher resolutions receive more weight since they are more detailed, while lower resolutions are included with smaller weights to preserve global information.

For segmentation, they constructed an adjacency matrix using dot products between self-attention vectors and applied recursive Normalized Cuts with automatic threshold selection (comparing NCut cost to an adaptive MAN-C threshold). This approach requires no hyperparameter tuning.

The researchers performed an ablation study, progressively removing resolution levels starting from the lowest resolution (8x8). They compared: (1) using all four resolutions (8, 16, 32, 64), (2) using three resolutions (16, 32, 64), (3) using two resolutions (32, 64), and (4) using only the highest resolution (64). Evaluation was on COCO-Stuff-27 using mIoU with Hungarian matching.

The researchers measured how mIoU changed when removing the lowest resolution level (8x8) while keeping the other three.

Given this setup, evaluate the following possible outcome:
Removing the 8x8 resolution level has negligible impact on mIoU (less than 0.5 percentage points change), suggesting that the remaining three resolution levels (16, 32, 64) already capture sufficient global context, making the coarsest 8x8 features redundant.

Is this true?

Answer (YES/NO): NO